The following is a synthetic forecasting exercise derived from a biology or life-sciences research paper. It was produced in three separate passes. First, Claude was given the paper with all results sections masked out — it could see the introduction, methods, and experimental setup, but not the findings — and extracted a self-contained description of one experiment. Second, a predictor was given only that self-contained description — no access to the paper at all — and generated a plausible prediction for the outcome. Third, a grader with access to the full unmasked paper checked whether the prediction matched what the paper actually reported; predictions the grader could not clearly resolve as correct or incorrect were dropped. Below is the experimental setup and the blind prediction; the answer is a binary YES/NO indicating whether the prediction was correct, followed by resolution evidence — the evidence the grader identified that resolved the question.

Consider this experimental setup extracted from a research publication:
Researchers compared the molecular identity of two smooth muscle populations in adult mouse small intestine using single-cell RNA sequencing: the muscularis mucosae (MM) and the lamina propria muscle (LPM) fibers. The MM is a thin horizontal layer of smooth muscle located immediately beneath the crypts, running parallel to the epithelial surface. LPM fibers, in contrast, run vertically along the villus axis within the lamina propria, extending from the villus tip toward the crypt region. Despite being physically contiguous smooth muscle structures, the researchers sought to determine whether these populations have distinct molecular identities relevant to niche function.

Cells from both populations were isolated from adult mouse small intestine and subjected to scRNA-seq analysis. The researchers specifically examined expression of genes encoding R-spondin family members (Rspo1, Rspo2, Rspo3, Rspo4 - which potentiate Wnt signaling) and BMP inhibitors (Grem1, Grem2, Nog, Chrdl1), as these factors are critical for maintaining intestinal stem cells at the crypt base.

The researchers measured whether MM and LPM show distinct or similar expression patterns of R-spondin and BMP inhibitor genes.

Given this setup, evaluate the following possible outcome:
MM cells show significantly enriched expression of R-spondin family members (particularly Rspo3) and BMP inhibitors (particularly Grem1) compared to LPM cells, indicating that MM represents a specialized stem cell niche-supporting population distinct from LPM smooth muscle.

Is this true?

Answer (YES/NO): YES